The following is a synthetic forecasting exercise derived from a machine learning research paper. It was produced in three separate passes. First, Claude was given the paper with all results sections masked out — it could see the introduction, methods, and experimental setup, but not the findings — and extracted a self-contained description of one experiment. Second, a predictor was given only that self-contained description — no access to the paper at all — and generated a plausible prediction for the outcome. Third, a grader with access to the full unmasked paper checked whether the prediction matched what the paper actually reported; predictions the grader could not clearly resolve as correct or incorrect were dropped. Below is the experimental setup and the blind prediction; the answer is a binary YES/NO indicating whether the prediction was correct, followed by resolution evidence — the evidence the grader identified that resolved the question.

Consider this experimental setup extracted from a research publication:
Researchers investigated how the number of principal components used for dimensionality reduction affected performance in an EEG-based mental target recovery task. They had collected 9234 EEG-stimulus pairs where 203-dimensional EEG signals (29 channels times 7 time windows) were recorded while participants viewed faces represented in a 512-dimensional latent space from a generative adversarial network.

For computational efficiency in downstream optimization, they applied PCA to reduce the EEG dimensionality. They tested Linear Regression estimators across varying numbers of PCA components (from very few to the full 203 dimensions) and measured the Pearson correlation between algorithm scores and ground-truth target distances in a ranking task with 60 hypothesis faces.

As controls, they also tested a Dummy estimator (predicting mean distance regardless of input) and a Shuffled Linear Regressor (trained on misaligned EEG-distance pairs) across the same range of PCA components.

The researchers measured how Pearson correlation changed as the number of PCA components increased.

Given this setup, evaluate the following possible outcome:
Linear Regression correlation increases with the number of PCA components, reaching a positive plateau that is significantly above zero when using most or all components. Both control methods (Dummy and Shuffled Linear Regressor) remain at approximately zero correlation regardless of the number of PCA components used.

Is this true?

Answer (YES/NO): NO